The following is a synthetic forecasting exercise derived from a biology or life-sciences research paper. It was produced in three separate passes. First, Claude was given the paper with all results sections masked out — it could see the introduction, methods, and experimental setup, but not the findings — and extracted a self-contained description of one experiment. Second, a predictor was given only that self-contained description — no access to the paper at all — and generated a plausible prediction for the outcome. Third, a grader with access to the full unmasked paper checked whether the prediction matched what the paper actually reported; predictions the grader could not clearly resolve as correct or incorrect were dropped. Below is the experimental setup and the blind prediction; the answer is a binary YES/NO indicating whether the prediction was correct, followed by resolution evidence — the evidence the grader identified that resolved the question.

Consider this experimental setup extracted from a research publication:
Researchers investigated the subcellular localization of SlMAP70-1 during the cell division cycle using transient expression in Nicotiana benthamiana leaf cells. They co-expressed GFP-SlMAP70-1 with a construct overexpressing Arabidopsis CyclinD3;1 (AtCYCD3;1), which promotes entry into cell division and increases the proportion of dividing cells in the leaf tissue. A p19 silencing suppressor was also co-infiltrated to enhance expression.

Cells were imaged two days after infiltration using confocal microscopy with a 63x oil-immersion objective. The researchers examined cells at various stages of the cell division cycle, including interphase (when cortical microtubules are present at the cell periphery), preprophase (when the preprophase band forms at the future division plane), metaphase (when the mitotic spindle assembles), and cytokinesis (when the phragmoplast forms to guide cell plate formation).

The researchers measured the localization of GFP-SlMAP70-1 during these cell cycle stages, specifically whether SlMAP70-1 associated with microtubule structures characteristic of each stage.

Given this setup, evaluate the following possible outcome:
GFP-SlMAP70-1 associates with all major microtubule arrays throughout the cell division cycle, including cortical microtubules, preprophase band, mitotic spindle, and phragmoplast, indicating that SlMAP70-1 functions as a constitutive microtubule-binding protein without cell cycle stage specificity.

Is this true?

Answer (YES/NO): YES